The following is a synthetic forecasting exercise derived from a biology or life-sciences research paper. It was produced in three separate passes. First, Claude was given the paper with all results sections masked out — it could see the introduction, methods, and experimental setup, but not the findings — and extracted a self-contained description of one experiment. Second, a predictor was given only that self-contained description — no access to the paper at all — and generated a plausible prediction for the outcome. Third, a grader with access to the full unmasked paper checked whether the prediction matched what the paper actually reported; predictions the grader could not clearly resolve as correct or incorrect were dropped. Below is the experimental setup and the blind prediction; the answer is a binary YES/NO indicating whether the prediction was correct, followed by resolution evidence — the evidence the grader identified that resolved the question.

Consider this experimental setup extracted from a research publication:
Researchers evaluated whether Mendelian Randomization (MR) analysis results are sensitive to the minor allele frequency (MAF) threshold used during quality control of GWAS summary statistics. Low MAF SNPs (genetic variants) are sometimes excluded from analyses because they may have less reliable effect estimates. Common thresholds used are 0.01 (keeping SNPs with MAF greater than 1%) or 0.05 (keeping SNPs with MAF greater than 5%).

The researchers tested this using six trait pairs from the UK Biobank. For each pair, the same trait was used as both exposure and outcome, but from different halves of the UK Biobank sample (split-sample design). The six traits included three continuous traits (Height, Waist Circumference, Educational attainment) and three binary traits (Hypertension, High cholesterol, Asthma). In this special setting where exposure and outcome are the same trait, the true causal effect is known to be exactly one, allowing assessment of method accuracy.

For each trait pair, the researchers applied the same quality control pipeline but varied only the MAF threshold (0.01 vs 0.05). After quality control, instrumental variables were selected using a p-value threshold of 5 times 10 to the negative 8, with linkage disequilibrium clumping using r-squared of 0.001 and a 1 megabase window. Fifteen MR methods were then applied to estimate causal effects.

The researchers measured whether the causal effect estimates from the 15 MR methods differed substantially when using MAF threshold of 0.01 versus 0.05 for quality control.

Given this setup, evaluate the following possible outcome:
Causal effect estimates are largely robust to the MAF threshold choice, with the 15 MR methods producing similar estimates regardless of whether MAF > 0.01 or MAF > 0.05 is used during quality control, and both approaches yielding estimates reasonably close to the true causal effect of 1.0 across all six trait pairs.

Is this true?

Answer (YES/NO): NO